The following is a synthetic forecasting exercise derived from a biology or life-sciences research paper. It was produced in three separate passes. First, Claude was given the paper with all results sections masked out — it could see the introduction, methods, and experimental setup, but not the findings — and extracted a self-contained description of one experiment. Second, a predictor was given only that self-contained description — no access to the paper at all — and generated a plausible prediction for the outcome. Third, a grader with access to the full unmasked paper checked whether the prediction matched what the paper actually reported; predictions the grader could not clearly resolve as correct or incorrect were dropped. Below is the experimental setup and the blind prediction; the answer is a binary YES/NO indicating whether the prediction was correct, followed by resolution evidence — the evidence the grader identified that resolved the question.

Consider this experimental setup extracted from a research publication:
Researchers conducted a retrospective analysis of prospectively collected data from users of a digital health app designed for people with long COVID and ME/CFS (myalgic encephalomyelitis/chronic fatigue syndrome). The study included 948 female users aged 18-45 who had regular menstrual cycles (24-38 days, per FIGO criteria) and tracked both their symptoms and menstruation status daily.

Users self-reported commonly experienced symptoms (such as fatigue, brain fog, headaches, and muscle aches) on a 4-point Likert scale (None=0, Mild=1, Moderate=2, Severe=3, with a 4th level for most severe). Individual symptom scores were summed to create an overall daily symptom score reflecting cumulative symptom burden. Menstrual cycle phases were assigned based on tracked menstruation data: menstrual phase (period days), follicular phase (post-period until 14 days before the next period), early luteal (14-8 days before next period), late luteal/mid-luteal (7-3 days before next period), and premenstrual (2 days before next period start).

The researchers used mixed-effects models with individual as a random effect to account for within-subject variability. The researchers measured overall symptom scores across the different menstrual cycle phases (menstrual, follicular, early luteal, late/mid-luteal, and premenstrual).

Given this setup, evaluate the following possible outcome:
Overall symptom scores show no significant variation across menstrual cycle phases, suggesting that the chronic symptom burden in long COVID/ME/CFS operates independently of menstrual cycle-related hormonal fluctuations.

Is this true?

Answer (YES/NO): NO